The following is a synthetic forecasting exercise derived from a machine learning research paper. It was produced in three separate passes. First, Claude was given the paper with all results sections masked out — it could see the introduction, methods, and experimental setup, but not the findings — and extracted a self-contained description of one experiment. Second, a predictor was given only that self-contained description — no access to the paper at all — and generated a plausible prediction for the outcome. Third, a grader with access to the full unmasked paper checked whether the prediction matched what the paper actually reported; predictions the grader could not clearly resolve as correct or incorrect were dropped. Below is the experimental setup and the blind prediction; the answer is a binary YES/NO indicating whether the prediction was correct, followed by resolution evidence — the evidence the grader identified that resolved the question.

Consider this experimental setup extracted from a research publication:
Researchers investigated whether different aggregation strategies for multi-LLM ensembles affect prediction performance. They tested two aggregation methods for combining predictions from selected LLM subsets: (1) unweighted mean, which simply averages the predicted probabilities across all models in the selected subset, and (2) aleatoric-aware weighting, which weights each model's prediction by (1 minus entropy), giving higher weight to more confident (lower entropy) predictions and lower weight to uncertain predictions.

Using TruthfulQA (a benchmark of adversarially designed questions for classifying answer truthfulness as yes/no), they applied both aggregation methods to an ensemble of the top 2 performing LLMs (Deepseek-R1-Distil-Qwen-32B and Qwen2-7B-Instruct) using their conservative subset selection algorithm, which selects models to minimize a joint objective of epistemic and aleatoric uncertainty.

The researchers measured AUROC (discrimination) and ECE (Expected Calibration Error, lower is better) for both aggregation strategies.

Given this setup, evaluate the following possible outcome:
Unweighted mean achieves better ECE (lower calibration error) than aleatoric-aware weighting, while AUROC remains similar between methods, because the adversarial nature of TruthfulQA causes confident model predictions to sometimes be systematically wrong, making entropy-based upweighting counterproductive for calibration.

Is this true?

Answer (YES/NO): YES